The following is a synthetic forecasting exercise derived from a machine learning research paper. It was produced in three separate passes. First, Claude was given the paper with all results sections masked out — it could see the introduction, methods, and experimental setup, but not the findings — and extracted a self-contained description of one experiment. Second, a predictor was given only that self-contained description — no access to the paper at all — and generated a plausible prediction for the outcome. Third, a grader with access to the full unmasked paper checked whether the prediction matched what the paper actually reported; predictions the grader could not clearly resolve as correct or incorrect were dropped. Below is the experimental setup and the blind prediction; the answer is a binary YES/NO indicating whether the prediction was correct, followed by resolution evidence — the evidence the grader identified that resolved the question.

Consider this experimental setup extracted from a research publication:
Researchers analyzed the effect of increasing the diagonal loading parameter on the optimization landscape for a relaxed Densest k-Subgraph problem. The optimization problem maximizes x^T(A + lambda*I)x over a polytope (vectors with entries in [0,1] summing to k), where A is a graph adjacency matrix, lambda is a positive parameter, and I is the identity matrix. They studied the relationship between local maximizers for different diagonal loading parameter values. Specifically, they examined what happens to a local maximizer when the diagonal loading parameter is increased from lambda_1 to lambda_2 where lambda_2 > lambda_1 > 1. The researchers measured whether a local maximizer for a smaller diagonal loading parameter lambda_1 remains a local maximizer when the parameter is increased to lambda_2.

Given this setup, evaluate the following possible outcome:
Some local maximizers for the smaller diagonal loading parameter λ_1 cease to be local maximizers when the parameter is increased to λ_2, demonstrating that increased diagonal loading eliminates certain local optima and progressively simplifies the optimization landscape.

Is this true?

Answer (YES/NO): NO